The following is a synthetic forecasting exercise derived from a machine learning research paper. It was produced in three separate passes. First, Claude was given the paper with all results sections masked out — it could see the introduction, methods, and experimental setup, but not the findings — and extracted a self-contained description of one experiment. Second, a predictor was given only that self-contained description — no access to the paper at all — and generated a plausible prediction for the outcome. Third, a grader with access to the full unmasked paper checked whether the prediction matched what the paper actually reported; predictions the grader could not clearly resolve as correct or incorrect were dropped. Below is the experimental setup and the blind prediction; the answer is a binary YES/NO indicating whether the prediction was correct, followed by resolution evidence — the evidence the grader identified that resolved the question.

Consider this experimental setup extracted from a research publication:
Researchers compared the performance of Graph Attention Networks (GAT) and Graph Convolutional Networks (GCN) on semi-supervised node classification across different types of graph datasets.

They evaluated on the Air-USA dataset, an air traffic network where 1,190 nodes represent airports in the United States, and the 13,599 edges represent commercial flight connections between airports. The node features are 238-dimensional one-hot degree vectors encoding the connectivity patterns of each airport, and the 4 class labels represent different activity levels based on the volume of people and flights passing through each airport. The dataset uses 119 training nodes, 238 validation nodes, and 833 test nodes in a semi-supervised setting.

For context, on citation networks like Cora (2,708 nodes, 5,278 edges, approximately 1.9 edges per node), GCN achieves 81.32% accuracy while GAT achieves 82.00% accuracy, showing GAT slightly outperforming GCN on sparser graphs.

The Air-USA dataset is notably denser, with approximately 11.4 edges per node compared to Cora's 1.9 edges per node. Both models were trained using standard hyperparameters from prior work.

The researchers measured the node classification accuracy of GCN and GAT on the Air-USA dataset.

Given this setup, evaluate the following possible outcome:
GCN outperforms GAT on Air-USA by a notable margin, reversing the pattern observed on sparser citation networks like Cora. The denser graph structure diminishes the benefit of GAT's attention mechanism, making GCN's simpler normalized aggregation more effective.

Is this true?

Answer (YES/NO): YES